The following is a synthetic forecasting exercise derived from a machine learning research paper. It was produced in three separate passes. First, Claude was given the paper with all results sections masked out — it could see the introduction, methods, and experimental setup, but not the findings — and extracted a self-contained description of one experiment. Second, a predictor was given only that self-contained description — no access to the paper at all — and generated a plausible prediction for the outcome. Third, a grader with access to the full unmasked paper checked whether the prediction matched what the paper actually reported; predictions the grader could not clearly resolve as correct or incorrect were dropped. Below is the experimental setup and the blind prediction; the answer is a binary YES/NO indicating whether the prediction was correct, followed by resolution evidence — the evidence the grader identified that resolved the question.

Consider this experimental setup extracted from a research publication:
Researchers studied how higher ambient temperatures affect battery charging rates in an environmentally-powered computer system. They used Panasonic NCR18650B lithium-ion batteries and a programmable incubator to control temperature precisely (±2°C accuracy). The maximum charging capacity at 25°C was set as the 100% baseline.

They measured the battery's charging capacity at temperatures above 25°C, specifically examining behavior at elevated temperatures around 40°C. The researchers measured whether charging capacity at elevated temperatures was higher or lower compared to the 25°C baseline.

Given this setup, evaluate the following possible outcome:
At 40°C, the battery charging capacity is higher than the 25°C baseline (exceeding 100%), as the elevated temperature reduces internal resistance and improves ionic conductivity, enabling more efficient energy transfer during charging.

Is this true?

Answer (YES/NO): YES